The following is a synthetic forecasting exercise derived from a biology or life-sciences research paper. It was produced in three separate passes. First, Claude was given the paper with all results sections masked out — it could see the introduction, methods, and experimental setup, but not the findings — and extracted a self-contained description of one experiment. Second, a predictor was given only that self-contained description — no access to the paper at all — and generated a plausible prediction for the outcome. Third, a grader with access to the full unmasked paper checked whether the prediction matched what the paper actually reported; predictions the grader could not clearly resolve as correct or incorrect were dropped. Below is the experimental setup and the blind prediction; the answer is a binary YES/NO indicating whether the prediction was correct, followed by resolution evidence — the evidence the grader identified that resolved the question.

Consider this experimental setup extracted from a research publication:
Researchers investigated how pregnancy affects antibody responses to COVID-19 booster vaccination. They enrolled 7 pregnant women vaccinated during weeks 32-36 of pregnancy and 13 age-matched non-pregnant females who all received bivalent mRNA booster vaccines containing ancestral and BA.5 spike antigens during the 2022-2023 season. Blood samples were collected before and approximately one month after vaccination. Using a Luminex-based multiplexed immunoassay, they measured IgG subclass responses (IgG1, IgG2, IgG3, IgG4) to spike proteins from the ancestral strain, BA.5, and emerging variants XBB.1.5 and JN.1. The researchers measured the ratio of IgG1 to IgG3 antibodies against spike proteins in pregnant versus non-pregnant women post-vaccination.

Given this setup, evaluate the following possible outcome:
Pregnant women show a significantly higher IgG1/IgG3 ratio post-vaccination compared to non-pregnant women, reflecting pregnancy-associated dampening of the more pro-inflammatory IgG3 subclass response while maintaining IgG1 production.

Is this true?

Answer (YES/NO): NO